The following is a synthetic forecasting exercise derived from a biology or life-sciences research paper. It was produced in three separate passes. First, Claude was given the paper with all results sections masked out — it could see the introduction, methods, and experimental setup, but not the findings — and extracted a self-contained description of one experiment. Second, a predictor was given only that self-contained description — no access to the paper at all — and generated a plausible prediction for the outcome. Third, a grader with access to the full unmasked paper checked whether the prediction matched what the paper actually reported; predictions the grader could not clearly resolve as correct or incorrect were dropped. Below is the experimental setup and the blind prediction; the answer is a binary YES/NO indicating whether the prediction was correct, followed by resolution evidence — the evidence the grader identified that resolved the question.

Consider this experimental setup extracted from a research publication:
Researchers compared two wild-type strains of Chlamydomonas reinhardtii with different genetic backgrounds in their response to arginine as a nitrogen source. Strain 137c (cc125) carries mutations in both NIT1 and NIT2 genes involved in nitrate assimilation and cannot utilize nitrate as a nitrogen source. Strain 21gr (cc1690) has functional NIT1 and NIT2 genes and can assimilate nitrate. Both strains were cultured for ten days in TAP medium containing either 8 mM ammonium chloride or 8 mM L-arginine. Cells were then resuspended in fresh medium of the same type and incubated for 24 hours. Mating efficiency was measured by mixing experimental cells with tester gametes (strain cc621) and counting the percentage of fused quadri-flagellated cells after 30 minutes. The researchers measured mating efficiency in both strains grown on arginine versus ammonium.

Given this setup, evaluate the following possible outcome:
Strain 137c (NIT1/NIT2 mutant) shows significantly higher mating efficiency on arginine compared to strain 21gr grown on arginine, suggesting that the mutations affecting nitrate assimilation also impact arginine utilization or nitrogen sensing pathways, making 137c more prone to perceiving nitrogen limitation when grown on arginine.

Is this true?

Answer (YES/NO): NO